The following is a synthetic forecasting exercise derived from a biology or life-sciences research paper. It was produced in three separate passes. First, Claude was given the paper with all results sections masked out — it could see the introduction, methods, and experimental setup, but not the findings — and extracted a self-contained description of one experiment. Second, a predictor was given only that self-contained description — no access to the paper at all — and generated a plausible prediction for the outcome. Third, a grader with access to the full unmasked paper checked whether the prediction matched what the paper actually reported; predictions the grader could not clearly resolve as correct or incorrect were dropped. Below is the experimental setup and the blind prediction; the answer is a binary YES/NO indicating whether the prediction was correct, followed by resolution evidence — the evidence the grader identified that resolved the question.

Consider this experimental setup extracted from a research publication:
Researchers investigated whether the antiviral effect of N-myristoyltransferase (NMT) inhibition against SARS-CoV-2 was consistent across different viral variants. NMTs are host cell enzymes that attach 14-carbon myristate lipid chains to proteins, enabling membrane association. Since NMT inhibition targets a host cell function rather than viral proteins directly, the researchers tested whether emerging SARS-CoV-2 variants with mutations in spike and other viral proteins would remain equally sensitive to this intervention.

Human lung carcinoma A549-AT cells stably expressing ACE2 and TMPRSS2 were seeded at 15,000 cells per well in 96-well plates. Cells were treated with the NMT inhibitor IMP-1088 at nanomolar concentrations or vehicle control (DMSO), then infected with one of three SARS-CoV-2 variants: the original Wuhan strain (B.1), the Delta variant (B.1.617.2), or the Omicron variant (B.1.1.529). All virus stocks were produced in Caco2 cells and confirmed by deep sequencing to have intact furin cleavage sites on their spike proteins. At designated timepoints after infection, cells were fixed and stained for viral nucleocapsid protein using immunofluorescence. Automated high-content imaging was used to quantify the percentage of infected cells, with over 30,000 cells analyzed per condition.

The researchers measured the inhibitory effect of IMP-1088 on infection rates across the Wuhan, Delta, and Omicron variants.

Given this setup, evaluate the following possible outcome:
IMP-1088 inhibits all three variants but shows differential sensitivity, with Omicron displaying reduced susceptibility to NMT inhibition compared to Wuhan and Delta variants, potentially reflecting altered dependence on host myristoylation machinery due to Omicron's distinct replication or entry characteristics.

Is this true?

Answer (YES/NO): NO